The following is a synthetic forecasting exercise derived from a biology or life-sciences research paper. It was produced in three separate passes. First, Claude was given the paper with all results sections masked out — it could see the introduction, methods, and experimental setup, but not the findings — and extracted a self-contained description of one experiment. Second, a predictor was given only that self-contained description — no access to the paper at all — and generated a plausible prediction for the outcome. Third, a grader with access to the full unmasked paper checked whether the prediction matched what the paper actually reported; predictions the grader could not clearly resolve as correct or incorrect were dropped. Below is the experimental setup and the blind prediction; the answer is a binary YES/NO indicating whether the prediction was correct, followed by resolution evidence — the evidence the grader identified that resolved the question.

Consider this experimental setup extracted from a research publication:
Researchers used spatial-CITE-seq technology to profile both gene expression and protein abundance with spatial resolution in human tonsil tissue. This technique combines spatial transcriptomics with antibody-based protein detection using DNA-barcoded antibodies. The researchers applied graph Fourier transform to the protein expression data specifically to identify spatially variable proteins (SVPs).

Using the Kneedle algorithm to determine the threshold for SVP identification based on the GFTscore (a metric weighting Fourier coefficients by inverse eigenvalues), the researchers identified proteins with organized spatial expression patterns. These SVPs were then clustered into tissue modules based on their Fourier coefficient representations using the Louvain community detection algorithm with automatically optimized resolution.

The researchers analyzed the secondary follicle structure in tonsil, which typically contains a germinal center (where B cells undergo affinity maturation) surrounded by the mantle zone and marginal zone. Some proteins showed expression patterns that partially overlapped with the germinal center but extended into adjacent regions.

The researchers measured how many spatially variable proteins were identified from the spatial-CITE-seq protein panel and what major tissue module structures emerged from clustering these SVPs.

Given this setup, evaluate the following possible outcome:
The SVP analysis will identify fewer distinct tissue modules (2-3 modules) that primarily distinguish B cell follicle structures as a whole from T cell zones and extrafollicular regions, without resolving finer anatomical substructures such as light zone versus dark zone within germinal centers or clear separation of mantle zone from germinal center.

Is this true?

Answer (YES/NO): NO